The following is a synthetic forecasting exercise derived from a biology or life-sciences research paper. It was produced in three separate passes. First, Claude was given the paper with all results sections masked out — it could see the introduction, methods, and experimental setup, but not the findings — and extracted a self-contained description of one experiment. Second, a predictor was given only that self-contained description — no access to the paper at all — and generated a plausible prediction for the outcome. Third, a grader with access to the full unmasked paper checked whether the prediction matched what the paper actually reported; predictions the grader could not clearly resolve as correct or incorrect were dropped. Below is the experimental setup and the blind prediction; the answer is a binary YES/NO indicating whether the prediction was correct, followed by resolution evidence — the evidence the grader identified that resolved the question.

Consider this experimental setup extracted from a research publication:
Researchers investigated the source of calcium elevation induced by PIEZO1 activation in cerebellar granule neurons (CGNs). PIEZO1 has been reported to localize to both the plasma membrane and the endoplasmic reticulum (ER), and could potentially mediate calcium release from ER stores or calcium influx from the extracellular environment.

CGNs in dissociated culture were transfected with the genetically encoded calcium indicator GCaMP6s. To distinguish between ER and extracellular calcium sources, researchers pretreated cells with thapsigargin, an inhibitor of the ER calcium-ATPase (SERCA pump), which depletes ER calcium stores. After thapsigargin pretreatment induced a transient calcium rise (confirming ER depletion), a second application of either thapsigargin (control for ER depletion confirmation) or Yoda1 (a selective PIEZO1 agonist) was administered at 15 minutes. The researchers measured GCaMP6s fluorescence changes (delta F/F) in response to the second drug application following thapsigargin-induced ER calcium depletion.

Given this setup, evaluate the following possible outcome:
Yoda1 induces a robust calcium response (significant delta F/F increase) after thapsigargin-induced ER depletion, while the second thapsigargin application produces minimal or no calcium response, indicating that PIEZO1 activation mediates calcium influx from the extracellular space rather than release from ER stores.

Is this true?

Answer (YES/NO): YES